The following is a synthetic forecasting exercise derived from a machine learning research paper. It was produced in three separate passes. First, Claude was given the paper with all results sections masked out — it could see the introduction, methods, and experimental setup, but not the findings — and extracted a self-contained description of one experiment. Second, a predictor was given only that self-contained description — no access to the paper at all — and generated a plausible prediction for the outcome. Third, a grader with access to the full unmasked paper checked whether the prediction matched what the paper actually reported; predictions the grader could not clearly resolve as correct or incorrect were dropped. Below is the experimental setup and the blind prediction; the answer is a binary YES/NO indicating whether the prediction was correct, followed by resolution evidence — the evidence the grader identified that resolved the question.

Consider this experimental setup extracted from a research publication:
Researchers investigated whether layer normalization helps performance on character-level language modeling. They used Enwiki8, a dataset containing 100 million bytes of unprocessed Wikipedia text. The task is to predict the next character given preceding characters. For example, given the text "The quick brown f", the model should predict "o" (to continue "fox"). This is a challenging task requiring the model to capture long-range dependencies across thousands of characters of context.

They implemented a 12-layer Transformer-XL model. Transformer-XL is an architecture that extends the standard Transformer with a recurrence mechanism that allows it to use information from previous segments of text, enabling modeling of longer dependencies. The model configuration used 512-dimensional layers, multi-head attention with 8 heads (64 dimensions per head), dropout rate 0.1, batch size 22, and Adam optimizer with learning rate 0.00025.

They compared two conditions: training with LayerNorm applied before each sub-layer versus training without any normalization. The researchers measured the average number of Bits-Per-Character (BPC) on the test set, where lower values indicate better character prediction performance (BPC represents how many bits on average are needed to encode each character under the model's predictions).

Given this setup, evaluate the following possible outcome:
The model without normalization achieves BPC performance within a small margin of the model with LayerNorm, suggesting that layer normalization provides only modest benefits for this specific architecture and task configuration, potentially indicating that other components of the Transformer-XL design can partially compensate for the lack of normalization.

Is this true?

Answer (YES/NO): NO